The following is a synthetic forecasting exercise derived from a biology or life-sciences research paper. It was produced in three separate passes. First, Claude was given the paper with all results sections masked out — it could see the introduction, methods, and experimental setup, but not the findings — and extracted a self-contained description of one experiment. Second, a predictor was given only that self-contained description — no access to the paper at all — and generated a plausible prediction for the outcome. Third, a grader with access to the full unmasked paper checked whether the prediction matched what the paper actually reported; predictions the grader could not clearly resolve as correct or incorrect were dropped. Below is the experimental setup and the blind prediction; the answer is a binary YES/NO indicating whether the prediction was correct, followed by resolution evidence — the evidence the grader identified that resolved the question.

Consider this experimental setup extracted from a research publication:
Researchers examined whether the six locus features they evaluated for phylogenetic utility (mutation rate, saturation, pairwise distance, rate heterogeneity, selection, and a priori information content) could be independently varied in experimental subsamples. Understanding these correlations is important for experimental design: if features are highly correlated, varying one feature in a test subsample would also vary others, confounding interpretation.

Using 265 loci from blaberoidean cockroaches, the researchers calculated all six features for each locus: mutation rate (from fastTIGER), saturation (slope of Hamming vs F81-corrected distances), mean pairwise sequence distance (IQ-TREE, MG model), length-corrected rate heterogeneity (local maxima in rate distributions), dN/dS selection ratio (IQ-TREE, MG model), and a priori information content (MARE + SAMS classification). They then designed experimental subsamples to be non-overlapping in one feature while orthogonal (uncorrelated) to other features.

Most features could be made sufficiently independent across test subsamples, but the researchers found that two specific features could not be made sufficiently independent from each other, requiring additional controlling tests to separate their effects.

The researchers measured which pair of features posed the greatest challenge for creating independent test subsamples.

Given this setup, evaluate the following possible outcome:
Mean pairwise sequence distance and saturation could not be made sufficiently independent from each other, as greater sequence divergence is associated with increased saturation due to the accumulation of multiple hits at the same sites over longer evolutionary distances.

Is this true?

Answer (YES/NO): NO